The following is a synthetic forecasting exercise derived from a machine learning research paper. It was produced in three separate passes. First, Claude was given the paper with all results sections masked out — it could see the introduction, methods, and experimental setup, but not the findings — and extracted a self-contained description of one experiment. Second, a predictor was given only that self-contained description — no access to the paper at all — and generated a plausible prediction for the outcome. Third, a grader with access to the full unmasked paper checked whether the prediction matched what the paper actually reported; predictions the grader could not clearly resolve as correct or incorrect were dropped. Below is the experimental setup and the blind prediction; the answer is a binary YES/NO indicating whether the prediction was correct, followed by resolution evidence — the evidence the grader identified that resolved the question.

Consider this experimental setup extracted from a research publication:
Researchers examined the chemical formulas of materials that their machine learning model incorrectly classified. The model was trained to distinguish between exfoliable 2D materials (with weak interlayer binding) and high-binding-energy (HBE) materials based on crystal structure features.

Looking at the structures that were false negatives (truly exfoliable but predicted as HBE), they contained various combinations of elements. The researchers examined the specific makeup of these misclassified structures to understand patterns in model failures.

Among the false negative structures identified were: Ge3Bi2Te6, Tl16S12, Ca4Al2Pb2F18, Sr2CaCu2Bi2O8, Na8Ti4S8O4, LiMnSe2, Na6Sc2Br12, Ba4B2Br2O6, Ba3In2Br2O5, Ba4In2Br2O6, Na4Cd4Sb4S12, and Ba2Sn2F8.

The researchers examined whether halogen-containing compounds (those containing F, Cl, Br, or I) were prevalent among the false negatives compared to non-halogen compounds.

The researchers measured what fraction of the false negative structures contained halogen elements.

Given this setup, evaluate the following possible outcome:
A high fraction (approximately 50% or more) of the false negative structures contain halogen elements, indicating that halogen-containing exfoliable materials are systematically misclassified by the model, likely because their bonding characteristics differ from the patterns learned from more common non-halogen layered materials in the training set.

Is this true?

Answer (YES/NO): YES